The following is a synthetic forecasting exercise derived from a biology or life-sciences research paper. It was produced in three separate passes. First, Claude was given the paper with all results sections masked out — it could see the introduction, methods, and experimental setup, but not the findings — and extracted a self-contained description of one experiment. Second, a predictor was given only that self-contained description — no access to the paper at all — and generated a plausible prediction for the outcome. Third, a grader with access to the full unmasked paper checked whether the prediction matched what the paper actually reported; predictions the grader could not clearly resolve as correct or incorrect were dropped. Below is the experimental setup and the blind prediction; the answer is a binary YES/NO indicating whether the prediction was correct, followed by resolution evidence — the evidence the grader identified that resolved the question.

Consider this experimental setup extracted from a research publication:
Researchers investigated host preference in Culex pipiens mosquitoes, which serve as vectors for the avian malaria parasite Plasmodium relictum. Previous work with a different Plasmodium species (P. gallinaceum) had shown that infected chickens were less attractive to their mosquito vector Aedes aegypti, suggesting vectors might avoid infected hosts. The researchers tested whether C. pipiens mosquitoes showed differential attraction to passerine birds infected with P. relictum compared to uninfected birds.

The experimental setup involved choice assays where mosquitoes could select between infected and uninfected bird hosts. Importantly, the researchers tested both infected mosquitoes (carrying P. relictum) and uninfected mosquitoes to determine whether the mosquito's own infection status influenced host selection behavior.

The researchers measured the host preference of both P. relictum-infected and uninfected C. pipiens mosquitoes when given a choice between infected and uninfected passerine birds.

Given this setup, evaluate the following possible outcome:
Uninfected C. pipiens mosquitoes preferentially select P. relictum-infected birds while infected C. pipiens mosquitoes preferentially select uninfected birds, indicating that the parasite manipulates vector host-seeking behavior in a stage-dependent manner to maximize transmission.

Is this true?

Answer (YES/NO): NO